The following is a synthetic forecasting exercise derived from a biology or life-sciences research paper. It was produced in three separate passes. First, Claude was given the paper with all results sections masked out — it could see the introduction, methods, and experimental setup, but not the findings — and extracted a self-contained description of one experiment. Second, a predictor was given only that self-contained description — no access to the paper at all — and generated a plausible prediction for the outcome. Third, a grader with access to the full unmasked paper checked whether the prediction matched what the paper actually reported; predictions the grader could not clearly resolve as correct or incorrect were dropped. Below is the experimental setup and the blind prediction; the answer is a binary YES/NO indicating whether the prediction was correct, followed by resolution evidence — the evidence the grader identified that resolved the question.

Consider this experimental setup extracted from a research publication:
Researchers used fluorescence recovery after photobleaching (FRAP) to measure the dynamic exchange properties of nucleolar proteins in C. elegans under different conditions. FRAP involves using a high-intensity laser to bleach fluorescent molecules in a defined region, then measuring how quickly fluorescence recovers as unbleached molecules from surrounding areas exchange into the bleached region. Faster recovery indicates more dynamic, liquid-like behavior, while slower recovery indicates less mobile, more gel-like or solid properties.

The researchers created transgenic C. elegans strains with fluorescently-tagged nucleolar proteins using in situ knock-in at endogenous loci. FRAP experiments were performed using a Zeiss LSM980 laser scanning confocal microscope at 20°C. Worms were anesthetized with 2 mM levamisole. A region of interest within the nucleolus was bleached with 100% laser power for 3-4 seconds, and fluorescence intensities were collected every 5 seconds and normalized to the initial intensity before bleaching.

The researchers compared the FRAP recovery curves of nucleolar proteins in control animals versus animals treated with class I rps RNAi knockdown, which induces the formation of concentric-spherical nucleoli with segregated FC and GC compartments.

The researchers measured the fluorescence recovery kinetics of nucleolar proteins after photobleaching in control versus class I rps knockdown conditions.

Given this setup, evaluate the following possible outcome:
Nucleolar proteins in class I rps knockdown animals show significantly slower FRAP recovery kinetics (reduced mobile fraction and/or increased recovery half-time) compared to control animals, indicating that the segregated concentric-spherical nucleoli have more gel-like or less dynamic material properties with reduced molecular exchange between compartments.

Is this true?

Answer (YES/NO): NO